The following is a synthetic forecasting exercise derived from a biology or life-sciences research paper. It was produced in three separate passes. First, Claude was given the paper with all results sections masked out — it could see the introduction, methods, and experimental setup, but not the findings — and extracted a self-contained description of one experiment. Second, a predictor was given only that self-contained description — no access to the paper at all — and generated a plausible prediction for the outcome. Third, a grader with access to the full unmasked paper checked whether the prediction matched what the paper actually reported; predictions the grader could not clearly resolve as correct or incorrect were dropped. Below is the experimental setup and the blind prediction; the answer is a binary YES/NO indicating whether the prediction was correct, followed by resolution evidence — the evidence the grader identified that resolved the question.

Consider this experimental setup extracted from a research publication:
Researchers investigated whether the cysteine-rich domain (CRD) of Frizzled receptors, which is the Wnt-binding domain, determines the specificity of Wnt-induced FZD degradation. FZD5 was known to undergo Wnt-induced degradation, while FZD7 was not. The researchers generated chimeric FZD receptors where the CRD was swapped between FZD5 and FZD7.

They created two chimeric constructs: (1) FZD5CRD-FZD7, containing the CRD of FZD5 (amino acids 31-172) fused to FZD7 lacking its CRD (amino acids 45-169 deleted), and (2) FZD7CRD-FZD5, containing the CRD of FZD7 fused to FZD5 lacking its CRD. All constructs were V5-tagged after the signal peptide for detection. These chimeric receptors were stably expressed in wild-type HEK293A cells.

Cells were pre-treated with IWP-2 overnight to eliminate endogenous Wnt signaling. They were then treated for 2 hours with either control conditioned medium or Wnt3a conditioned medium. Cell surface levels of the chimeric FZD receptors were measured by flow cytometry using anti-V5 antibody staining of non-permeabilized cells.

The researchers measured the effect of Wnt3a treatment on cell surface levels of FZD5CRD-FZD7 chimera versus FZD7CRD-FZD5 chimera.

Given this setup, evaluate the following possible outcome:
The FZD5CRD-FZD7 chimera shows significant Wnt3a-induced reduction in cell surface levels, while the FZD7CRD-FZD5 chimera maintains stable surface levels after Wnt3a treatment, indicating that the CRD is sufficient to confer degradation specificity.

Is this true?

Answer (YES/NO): YES